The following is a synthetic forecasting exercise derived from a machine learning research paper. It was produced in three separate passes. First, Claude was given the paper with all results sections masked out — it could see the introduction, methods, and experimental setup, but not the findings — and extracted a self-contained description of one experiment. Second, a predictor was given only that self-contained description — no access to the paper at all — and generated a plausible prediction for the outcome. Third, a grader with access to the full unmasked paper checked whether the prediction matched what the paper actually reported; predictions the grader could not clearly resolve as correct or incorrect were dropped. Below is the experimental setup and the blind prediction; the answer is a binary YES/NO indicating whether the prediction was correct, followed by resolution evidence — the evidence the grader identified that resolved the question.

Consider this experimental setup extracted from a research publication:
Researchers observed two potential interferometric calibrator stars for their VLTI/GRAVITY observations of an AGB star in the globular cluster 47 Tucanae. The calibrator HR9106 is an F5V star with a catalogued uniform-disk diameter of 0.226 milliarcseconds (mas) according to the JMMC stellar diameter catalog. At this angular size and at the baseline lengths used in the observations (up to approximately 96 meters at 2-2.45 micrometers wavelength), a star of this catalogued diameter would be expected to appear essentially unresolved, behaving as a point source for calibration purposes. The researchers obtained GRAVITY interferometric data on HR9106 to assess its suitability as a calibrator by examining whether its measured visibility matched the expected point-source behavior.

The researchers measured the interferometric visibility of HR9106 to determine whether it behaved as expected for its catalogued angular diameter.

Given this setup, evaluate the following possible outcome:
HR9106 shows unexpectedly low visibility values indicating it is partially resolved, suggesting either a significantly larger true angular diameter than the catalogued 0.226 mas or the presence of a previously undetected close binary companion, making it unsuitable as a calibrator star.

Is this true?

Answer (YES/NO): YES